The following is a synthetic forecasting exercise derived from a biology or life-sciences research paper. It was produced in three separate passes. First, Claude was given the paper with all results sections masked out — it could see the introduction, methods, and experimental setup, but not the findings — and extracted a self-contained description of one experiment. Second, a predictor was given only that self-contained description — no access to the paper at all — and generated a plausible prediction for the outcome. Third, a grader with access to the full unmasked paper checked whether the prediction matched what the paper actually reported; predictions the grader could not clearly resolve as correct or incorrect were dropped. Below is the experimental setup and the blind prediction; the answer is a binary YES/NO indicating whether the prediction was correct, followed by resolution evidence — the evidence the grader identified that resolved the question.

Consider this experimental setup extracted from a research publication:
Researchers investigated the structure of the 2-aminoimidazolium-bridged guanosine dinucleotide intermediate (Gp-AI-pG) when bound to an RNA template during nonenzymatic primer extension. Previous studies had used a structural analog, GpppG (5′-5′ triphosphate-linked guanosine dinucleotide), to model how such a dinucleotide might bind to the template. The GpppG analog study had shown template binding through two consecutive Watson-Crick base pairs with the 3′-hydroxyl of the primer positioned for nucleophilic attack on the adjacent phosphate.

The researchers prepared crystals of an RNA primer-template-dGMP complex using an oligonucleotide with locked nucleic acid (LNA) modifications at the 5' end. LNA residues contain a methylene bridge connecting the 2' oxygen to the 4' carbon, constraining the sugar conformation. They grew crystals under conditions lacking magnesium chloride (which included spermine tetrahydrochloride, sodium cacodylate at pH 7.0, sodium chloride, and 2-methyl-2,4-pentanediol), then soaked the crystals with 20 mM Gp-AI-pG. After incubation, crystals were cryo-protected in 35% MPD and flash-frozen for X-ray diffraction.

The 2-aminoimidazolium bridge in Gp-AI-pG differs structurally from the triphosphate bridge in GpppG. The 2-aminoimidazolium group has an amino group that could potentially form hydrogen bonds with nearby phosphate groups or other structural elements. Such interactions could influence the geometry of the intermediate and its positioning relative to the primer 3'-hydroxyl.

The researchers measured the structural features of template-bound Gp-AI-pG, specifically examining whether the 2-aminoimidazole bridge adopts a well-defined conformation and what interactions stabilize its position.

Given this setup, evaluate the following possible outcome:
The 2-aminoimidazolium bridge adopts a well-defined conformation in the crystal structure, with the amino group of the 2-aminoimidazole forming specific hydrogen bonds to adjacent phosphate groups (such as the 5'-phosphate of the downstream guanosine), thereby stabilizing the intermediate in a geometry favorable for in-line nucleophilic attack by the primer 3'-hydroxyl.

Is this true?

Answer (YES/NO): YES